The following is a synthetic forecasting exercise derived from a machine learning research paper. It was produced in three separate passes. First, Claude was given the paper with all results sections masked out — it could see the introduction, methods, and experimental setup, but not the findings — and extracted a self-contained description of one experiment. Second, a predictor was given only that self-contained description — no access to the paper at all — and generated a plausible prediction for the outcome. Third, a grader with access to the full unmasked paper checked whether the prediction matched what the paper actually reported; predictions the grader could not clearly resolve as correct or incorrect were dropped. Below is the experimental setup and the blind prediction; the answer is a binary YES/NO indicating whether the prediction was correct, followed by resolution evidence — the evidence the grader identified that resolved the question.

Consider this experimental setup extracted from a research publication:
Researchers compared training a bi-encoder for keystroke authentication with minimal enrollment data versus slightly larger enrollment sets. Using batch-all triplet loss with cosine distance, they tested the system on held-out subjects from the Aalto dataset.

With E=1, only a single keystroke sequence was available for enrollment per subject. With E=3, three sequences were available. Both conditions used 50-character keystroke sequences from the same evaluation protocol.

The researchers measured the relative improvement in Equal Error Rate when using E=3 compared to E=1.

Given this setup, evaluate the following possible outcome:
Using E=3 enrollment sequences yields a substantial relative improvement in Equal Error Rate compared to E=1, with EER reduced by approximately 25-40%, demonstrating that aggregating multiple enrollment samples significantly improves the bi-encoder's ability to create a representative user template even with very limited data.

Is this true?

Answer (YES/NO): NO